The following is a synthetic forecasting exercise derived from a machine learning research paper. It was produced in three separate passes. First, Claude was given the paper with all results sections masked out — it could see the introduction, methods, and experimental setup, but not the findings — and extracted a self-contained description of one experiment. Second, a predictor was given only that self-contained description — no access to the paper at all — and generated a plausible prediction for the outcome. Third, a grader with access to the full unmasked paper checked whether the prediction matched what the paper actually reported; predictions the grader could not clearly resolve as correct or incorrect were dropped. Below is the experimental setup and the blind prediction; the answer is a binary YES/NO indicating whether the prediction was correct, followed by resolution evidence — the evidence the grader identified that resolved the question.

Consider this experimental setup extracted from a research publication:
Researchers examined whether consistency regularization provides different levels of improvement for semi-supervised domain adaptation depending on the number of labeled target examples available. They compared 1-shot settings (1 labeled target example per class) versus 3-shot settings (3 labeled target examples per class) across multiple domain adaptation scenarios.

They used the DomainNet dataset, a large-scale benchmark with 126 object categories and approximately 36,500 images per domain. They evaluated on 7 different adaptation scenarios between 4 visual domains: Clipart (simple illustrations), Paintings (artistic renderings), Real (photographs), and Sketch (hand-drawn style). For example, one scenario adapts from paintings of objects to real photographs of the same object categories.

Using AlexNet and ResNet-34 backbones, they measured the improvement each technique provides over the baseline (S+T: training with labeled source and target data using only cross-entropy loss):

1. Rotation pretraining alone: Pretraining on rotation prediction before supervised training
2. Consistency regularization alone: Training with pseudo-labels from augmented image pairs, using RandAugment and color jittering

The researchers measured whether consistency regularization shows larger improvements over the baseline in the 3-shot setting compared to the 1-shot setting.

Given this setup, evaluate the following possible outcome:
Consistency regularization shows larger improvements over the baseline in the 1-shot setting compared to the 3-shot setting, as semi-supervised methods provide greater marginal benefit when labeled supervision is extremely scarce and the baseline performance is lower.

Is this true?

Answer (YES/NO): NO